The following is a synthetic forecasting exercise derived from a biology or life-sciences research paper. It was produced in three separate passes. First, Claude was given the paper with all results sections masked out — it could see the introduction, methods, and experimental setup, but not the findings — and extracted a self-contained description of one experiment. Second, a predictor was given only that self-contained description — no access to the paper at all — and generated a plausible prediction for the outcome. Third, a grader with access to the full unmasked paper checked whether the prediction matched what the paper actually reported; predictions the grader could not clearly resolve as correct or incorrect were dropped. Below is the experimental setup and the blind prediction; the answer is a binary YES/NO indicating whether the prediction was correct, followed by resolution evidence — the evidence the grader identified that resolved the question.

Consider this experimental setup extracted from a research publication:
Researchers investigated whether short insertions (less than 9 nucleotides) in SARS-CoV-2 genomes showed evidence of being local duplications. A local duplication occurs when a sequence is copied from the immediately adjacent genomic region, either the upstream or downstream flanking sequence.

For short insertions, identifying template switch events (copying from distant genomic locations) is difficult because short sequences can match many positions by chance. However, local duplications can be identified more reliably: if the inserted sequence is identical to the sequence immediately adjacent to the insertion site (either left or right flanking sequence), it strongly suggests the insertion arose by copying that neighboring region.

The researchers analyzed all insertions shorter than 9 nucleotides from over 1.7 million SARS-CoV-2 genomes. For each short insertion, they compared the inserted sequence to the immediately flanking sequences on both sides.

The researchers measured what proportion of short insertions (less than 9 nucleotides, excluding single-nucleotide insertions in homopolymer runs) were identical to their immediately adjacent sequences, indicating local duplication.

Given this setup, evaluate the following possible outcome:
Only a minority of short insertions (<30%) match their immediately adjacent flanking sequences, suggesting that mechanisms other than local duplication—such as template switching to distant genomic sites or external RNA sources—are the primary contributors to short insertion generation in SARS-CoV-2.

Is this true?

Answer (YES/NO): NO